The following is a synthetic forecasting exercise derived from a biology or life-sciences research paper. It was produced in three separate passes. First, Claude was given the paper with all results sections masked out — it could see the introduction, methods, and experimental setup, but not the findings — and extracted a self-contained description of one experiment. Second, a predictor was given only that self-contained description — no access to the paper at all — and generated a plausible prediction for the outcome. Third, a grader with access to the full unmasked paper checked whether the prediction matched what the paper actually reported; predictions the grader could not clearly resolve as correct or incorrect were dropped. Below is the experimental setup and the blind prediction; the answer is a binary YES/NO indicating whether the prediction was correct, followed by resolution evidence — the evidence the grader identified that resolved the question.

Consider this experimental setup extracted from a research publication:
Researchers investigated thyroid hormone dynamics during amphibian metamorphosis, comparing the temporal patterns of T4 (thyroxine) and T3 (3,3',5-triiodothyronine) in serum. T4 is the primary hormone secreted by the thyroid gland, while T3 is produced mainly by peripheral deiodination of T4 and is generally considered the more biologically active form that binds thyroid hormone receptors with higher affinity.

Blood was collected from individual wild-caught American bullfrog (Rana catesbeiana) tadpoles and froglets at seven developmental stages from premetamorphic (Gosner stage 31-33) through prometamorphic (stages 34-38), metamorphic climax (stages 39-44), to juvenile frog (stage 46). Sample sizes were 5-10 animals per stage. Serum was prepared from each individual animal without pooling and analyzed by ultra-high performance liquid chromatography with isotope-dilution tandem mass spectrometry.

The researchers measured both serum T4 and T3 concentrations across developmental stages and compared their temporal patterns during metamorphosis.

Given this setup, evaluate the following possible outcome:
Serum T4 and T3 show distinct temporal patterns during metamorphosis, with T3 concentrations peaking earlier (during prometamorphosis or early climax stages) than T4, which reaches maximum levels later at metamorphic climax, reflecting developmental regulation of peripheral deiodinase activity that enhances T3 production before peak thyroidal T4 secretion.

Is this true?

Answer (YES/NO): NO